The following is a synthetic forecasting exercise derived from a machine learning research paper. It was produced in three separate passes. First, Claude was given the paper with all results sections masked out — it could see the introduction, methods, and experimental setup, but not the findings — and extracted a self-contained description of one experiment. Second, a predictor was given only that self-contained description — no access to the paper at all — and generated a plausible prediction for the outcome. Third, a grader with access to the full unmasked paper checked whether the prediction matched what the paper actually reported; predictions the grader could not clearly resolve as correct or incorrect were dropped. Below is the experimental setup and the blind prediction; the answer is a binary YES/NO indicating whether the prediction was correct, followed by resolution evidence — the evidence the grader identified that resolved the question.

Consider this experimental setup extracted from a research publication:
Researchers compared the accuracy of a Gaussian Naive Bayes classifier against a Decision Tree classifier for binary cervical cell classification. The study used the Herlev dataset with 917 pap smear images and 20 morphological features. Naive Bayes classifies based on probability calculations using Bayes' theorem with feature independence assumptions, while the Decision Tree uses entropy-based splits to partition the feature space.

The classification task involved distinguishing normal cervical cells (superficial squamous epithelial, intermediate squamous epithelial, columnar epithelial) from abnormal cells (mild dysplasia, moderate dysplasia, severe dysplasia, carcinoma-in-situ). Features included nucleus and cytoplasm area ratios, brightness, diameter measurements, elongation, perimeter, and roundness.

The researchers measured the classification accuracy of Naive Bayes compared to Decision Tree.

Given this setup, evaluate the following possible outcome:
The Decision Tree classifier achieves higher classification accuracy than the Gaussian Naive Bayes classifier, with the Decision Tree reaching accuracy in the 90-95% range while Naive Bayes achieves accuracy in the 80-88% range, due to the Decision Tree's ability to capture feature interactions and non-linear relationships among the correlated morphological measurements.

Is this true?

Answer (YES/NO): NO